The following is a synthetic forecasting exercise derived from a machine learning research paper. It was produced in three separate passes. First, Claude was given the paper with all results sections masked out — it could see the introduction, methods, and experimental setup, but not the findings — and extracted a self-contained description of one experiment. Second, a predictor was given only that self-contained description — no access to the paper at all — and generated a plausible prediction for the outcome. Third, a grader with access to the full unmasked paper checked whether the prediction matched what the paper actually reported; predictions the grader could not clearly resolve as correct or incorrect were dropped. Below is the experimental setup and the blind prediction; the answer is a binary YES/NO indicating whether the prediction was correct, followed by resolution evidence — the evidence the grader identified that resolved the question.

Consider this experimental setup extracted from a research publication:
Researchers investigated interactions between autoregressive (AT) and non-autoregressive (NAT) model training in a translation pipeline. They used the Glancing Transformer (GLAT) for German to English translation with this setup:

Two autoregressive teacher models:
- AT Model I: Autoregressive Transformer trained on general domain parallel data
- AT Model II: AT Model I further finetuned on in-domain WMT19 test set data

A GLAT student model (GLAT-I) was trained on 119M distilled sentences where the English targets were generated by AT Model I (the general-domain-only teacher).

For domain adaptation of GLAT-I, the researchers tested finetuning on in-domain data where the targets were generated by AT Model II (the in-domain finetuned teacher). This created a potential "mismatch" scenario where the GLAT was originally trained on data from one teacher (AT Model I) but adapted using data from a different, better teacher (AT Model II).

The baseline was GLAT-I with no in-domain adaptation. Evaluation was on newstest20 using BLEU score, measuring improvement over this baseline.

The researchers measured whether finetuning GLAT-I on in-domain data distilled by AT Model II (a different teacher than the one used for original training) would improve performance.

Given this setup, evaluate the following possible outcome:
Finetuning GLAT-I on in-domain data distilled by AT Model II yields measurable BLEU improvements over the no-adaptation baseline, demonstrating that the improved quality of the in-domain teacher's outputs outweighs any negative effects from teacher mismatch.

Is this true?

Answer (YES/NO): YES